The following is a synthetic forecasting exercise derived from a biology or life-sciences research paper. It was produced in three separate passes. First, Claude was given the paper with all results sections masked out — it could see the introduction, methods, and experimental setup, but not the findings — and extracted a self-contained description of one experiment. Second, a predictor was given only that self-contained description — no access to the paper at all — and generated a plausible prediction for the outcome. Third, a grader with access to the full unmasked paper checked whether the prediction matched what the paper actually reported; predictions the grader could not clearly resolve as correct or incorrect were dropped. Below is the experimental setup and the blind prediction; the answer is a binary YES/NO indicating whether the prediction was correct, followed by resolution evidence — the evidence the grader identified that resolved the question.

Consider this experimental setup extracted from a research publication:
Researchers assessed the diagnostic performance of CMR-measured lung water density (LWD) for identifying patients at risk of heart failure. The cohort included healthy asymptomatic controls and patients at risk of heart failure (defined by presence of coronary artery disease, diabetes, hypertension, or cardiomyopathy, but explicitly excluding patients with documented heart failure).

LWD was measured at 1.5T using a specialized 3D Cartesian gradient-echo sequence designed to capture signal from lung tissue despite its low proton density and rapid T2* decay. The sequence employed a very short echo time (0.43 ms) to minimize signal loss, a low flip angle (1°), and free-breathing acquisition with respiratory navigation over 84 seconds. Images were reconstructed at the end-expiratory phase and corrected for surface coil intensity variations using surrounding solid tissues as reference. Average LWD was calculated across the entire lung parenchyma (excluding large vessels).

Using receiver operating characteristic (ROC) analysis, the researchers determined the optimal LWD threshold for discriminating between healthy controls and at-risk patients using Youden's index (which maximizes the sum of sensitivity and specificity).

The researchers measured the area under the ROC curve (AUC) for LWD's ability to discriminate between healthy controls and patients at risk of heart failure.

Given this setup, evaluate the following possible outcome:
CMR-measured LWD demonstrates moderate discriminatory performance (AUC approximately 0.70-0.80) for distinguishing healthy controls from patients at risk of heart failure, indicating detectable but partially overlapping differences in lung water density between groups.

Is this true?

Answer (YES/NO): YES